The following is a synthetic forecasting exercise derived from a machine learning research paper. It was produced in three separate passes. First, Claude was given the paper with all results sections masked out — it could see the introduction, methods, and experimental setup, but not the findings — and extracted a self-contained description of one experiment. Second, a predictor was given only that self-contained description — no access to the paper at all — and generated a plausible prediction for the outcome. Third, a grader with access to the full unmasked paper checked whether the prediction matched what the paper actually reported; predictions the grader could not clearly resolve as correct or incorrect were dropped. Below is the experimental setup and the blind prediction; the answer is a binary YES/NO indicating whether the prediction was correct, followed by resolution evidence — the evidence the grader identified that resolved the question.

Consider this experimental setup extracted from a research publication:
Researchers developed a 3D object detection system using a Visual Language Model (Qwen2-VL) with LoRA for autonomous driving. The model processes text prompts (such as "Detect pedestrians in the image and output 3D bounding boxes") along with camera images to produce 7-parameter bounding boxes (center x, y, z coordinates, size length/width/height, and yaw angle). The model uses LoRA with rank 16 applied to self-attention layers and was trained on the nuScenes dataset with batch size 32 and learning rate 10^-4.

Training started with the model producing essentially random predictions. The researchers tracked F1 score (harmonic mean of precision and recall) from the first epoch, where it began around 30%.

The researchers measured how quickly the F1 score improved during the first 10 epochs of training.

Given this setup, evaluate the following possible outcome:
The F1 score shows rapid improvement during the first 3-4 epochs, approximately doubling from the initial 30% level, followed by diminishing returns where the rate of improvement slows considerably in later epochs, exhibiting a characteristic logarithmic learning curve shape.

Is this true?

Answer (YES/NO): NO